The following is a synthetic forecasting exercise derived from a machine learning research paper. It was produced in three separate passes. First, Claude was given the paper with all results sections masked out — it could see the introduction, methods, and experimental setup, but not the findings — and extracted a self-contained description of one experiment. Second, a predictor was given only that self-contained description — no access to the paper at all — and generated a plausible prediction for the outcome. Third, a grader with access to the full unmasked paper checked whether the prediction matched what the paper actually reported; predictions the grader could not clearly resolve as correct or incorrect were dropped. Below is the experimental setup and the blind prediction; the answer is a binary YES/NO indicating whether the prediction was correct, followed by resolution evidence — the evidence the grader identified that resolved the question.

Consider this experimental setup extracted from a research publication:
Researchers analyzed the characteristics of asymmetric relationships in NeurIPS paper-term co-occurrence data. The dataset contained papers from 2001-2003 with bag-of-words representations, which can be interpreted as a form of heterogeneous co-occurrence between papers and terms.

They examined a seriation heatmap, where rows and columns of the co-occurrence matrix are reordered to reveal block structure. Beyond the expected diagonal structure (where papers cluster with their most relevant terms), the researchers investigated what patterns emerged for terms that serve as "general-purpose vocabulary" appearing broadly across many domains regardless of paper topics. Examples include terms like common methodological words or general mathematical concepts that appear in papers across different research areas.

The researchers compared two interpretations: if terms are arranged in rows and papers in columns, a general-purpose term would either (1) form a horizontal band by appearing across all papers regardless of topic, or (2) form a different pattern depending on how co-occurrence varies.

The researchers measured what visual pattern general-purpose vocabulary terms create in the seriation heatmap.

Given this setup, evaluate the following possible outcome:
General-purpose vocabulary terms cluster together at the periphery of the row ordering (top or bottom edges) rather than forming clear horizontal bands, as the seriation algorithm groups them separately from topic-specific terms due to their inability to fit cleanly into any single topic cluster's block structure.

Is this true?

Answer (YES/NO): NO